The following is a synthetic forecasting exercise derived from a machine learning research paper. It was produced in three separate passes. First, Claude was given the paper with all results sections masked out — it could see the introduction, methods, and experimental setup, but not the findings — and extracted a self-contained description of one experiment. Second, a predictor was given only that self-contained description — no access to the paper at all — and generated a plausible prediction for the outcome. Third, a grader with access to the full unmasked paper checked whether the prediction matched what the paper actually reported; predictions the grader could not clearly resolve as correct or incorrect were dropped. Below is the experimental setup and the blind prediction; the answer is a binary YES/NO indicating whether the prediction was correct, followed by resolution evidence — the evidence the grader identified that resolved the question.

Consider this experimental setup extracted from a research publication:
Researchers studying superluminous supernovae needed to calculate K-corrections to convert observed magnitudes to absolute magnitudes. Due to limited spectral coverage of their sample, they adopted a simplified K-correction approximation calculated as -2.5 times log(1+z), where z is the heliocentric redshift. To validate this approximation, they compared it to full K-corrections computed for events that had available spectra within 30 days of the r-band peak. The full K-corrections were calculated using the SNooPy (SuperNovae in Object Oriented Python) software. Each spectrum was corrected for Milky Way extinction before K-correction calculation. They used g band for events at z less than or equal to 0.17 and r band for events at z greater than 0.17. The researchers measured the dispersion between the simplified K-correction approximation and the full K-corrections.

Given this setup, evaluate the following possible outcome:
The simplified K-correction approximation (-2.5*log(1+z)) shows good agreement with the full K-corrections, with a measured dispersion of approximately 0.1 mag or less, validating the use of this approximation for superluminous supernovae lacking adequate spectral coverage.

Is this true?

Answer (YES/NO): NO